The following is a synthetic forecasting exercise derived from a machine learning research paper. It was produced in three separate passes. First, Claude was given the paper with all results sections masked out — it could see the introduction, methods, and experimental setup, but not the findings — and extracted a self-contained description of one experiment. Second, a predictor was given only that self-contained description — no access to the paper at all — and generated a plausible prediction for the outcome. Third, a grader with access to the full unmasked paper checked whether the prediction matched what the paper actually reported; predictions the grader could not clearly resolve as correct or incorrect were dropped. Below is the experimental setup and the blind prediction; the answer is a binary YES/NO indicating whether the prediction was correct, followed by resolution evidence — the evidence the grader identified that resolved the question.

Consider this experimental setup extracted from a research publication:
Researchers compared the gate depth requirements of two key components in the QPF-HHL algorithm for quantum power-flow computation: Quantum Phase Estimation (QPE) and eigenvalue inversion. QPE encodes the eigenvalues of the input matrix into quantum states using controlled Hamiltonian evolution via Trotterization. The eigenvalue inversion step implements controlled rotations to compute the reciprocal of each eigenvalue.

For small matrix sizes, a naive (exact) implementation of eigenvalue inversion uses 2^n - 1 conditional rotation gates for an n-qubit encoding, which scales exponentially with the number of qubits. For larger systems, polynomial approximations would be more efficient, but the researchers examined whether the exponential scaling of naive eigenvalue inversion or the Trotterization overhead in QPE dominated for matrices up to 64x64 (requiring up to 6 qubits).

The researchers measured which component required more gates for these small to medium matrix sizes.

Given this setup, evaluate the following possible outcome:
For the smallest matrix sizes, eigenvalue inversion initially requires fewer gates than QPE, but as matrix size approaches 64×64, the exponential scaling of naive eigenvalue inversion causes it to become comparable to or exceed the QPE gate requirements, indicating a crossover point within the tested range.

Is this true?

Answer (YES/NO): NO